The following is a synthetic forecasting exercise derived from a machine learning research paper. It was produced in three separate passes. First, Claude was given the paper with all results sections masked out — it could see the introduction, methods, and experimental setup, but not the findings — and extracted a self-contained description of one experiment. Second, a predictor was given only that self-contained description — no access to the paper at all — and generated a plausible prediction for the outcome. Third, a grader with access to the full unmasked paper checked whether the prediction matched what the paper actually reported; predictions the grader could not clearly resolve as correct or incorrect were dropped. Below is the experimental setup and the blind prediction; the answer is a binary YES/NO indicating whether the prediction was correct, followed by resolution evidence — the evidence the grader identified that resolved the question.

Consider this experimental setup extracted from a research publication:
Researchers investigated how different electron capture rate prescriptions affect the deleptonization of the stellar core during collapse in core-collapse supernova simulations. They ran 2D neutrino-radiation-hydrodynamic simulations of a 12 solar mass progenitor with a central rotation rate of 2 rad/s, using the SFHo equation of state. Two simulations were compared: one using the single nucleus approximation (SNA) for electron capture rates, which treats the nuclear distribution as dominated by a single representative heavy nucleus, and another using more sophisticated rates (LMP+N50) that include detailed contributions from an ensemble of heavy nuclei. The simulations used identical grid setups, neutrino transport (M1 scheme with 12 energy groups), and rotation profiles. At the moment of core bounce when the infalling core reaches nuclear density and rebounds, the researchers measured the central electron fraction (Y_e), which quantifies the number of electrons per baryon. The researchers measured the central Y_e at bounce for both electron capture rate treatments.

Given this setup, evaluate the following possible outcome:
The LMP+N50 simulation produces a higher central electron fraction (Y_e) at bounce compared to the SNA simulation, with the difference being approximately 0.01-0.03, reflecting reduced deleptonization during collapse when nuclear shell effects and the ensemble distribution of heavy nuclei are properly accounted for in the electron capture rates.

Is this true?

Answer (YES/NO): NO